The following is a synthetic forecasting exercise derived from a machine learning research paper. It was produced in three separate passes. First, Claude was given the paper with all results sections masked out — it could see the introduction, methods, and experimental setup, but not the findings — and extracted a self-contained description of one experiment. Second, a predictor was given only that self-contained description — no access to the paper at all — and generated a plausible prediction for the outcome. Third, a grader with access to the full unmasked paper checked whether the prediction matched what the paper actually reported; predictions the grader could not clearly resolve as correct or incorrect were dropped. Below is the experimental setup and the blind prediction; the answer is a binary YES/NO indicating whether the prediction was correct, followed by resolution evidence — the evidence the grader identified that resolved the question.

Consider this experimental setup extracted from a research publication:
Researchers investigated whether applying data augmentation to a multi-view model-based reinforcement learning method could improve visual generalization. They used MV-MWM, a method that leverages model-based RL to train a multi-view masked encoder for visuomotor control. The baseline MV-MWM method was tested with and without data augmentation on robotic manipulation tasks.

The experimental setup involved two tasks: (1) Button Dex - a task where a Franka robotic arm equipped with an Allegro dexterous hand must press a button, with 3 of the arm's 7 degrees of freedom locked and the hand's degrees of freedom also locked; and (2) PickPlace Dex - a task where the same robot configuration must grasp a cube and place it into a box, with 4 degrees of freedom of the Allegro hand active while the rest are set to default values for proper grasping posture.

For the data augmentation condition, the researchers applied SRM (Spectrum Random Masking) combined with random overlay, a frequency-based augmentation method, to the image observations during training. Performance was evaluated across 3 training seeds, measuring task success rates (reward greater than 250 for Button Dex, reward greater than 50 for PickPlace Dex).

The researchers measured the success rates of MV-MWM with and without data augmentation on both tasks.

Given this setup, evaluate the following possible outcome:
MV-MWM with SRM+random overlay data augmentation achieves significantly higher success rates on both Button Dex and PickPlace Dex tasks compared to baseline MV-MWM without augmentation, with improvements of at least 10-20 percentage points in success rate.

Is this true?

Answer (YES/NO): NO